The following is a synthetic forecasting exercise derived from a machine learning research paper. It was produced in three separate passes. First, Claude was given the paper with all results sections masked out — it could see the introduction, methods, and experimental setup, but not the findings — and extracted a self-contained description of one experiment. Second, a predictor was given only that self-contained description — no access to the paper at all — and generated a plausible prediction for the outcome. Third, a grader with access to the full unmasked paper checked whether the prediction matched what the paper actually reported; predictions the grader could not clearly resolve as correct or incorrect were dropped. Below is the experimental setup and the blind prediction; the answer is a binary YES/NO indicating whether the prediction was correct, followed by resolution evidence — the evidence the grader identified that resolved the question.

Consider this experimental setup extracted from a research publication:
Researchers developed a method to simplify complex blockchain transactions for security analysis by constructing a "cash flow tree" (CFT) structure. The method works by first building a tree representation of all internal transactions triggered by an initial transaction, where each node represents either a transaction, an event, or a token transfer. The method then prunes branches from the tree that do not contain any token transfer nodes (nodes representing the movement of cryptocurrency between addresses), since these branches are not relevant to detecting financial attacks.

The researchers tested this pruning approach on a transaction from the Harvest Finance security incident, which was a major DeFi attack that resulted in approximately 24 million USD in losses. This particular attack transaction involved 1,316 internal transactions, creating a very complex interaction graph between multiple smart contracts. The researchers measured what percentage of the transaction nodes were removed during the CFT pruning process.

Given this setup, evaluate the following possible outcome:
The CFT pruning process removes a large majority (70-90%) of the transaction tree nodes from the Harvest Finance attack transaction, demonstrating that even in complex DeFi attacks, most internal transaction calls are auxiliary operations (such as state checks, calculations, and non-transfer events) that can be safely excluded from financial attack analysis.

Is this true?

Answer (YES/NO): NO